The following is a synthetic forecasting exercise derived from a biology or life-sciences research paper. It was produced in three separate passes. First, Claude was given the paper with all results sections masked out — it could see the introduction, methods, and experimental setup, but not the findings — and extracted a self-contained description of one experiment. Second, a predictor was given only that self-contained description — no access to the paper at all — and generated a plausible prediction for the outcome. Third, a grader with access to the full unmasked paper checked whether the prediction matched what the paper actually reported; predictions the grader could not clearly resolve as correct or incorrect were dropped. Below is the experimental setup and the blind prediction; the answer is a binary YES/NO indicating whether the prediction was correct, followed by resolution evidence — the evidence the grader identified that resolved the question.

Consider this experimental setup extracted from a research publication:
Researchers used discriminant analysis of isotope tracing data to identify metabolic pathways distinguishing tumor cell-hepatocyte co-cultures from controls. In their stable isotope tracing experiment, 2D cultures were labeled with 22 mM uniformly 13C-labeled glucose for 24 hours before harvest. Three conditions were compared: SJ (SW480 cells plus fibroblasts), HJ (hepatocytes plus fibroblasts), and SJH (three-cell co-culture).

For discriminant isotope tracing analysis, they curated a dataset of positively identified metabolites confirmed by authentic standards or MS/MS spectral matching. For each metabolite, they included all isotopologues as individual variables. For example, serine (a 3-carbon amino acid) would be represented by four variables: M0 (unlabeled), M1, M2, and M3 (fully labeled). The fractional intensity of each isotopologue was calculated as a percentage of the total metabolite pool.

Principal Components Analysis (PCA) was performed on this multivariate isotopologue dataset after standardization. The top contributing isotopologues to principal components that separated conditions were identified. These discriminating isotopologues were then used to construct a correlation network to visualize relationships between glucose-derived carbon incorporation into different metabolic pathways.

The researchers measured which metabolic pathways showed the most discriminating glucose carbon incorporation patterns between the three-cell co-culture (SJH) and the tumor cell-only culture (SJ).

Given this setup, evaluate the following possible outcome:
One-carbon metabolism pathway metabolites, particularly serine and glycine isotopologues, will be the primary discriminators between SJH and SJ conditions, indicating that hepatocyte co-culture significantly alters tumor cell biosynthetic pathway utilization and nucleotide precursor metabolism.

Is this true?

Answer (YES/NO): NO